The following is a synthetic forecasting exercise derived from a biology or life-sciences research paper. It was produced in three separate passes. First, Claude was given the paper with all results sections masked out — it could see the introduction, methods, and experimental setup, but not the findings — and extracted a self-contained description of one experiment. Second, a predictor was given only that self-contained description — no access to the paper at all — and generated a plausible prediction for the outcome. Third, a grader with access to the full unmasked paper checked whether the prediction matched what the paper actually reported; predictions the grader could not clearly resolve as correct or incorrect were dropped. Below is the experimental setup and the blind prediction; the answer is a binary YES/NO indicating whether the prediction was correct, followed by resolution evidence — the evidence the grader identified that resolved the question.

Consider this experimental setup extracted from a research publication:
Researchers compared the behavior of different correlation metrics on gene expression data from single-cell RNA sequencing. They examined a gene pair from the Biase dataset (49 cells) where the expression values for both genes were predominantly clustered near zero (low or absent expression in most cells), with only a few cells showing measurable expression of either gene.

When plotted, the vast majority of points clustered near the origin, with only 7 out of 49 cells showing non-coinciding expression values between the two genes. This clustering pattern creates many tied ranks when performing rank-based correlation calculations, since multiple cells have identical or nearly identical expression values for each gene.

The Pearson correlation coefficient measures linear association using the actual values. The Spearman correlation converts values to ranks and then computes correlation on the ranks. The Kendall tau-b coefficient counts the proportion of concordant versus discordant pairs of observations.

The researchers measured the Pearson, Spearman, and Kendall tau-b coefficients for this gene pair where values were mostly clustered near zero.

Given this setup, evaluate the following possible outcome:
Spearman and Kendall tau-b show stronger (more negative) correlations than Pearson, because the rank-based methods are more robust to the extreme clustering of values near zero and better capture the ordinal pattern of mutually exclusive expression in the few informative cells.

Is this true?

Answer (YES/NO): NO